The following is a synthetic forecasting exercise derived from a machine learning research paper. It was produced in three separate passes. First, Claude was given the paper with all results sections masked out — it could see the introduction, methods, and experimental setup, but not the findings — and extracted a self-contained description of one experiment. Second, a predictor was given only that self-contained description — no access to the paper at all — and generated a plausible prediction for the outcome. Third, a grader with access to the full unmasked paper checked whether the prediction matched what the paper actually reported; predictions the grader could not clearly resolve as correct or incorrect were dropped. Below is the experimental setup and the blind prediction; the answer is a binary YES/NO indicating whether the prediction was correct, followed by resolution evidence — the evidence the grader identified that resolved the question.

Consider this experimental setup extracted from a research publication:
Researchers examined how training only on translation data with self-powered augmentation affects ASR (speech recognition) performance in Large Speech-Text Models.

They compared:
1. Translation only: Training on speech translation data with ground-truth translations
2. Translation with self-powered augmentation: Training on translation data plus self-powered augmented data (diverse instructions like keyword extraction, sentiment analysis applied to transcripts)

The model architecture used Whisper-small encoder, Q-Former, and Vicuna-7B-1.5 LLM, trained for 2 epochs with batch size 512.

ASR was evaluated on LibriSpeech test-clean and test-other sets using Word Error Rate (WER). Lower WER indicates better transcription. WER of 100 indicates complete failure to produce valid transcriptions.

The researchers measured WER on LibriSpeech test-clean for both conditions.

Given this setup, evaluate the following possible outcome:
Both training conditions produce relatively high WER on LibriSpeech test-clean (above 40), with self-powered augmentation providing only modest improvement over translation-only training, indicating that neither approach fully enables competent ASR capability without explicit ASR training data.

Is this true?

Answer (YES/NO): YES